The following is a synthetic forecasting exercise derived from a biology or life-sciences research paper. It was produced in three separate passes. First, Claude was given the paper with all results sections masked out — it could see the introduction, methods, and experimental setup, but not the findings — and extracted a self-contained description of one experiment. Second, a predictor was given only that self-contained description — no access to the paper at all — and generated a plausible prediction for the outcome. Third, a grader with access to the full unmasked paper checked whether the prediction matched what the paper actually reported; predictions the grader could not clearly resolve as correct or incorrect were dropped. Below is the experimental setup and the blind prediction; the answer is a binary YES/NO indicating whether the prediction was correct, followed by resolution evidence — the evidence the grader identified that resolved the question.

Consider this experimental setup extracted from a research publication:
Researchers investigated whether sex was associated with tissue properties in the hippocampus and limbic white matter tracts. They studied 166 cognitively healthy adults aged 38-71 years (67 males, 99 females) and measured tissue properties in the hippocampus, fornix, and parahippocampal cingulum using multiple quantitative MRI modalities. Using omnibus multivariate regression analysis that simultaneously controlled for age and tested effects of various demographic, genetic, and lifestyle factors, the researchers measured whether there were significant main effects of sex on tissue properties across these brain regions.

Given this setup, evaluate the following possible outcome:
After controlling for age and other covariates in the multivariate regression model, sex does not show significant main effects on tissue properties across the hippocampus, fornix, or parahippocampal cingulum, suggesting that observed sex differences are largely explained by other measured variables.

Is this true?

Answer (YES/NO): NO